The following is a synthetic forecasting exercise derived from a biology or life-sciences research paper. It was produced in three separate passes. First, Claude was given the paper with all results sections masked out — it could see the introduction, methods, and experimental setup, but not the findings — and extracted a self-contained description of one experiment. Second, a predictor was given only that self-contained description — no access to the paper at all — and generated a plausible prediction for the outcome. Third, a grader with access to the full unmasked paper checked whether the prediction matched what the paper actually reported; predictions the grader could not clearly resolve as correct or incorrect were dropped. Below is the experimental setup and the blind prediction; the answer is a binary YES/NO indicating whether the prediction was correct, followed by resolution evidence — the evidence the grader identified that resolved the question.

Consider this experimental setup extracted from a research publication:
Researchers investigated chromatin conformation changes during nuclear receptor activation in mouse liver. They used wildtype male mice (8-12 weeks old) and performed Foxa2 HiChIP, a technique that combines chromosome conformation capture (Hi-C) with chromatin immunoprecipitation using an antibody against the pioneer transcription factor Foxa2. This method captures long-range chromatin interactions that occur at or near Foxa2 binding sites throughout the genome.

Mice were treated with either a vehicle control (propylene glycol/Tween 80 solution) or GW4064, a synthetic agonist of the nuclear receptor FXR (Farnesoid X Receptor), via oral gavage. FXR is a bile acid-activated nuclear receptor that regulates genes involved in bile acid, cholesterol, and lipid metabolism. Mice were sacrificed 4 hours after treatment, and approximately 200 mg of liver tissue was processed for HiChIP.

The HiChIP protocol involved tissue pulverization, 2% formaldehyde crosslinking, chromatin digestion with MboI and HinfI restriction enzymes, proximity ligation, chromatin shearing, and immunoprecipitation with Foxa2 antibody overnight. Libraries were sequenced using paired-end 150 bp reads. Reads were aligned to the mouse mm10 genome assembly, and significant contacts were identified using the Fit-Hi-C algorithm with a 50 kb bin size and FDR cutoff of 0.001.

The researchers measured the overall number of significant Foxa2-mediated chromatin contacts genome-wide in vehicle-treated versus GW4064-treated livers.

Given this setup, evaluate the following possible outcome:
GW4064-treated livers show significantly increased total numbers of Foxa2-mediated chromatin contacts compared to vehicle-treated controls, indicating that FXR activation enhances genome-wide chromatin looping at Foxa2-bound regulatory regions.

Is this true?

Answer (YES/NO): YES